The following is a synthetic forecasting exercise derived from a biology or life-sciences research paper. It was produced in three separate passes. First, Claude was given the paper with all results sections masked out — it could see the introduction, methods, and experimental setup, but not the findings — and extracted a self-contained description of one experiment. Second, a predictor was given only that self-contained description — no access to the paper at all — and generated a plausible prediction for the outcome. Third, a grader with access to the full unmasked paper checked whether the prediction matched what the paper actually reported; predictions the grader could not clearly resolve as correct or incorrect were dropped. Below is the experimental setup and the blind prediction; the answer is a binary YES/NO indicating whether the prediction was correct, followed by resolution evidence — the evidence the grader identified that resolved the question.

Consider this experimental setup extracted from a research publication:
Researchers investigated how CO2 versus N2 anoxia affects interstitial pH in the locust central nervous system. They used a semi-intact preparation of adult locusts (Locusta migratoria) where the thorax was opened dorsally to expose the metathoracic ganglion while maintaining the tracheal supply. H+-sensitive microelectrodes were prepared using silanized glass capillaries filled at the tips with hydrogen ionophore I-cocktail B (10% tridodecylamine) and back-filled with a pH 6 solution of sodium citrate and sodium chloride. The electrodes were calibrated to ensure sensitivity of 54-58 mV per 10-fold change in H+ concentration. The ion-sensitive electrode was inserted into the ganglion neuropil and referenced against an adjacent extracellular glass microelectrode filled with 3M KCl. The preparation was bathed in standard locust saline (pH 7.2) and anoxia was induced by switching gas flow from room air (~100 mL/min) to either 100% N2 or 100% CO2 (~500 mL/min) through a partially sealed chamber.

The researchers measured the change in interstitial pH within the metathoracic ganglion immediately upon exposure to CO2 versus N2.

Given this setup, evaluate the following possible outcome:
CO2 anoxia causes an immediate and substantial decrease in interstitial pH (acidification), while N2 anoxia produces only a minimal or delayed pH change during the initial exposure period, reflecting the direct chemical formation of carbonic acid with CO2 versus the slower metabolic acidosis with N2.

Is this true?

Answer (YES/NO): YES